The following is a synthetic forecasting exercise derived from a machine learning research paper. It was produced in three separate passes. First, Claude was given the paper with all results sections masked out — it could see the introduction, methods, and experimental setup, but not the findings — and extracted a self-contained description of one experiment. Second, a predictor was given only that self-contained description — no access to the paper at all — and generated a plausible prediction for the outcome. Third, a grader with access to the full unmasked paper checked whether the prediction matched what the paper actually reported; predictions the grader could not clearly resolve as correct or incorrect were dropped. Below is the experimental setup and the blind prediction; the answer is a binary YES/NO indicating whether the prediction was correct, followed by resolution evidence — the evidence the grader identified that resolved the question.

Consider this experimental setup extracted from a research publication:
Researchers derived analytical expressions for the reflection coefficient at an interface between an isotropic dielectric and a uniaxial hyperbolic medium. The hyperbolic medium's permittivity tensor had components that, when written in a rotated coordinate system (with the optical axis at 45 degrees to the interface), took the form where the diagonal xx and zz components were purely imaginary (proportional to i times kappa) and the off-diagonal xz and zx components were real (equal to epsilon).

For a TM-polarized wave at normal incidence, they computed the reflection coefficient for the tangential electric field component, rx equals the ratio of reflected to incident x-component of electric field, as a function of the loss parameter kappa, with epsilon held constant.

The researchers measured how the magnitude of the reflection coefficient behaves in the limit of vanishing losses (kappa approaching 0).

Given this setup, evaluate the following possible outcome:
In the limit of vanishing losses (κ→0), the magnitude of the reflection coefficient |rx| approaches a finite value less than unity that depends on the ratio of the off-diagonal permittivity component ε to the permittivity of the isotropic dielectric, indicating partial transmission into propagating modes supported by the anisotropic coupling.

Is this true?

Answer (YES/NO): NO